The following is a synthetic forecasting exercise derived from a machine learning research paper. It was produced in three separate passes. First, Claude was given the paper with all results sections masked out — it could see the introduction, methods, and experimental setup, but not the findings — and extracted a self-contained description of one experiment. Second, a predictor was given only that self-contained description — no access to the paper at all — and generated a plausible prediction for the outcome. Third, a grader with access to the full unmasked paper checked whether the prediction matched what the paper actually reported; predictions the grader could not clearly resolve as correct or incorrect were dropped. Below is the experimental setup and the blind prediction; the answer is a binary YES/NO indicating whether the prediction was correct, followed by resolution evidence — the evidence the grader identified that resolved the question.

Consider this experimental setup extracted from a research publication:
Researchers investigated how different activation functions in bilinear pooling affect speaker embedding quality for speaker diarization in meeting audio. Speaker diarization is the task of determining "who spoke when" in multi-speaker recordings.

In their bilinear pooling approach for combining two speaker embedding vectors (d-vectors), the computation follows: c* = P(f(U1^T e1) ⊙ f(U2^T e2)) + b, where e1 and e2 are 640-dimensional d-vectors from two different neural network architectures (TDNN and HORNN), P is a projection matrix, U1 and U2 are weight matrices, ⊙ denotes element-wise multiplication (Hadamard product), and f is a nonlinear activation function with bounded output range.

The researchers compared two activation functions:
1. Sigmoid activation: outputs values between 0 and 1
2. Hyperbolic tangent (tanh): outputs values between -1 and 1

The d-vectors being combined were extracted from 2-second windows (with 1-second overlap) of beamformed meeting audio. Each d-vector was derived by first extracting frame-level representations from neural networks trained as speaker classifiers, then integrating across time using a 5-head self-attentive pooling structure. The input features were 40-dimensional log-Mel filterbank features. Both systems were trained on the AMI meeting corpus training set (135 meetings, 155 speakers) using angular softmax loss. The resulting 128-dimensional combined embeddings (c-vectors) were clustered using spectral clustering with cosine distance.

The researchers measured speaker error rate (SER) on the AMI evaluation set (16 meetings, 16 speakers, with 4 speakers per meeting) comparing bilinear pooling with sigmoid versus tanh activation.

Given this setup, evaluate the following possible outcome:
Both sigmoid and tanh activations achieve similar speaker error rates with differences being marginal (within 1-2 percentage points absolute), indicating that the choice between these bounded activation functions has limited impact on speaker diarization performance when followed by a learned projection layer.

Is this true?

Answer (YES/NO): YES